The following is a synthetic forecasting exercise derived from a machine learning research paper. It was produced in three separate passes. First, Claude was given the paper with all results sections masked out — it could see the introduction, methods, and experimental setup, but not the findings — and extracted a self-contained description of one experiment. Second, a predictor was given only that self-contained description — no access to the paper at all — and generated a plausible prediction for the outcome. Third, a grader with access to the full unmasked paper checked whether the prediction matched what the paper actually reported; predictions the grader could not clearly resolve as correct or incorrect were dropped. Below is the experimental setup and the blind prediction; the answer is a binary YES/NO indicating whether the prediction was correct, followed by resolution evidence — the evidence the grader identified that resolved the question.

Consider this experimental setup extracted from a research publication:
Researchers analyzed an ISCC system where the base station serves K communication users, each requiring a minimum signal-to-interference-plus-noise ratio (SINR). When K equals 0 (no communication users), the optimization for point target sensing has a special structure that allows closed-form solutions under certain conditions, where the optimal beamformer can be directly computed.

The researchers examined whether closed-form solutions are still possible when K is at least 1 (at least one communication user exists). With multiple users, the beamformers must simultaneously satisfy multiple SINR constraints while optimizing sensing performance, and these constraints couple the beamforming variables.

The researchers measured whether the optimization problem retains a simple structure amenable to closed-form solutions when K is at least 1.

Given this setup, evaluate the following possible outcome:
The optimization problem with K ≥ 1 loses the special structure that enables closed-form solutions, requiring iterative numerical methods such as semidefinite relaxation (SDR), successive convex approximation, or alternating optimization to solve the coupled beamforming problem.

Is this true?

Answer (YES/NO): YES